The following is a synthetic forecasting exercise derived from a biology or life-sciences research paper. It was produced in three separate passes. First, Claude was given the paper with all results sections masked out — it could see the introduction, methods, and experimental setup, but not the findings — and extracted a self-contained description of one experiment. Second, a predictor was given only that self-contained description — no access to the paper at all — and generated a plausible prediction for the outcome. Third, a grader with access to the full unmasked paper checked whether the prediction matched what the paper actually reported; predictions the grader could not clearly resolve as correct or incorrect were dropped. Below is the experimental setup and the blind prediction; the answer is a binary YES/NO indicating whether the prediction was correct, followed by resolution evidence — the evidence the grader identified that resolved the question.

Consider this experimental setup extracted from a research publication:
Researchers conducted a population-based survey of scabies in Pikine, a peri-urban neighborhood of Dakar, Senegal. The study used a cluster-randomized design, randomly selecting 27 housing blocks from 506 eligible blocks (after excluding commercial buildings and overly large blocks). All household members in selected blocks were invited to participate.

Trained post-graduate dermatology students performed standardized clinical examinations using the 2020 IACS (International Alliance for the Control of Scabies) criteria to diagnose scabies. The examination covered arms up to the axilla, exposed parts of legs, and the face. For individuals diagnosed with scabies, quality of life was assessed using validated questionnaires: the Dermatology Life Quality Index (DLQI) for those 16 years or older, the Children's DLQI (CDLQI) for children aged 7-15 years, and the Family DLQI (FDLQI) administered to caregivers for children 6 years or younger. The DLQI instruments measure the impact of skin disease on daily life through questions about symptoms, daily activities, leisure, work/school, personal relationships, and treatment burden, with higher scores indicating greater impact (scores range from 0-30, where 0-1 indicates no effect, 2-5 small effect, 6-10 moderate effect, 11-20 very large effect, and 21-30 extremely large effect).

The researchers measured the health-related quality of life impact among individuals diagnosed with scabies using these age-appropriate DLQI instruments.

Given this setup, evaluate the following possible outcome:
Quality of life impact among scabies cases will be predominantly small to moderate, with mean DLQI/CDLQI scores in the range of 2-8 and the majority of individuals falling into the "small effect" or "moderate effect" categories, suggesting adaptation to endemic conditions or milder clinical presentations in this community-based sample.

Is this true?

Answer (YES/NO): NO